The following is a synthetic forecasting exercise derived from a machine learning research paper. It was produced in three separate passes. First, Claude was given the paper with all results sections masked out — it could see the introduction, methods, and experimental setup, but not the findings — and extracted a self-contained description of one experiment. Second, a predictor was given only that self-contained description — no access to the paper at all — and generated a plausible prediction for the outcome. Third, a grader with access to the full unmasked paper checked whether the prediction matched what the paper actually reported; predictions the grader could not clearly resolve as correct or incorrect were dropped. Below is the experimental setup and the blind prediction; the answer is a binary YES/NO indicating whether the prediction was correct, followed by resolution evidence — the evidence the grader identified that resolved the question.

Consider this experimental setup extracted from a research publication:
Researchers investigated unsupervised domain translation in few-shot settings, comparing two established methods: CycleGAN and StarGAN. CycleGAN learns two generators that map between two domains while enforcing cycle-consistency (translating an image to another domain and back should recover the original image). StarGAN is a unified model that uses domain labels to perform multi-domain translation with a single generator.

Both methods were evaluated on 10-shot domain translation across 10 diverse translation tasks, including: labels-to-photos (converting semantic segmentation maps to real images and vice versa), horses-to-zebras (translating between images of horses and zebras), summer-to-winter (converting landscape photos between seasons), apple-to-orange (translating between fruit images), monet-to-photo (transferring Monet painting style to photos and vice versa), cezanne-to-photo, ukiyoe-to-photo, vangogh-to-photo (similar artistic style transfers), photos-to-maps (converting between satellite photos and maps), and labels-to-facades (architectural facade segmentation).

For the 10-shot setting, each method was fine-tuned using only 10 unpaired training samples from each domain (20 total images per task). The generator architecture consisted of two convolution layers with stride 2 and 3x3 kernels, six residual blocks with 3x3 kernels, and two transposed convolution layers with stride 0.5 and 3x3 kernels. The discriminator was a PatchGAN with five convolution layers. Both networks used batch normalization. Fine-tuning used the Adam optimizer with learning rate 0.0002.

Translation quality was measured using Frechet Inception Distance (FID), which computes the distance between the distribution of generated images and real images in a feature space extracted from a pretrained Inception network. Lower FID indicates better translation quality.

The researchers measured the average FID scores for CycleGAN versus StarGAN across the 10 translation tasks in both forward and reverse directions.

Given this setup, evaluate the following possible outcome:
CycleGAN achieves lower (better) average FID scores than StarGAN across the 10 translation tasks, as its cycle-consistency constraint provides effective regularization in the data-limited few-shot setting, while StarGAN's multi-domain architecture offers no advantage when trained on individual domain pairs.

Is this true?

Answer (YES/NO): YES